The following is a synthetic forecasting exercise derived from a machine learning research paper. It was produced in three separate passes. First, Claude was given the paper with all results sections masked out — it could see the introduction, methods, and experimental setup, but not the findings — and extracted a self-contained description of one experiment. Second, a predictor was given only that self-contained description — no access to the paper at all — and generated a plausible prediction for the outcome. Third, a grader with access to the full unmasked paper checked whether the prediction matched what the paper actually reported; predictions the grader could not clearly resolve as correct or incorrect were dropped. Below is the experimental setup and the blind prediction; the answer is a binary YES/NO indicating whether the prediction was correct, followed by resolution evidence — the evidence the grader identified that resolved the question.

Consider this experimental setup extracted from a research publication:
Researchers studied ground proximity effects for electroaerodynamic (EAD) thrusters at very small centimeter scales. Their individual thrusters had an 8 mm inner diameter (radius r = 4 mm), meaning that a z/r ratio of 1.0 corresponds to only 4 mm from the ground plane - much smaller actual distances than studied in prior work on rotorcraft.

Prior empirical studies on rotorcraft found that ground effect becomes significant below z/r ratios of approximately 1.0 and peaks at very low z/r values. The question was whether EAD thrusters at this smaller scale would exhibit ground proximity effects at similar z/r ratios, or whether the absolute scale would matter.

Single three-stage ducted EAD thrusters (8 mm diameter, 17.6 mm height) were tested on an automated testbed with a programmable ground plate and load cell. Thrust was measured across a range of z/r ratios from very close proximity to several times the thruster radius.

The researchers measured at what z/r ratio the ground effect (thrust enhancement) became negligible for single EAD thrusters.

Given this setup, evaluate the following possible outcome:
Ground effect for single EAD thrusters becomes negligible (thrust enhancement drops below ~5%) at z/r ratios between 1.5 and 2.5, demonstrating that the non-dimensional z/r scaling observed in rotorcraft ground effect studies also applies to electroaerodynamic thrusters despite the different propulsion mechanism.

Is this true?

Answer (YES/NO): NO